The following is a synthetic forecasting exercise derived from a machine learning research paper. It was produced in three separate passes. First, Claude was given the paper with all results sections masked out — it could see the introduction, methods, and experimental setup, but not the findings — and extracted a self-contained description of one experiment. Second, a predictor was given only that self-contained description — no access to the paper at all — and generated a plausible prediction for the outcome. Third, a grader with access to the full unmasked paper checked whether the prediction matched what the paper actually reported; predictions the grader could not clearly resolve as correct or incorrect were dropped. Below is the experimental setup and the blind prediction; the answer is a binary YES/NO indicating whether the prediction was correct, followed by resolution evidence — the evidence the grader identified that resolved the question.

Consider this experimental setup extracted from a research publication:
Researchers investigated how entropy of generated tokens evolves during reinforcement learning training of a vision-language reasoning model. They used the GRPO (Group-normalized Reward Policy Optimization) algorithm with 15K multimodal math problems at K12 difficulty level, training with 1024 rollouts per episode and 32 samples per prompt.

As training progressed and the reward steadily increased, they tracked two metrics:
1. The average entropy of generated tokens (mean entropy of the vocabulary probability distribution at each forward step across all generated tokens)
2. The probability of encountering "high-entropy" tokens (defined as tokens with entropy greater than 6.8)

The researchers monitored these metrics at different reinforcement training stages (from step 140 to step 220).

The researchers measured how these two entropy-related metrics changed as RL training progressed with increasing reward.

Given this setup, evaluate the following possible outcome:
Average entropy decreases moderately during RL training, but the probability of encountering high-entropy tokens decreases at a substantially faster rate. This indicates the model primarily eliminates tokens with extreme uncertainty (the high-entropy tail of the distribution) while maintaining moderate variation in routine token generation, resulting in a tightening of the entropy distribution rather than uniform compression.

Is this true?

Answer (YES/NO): NO